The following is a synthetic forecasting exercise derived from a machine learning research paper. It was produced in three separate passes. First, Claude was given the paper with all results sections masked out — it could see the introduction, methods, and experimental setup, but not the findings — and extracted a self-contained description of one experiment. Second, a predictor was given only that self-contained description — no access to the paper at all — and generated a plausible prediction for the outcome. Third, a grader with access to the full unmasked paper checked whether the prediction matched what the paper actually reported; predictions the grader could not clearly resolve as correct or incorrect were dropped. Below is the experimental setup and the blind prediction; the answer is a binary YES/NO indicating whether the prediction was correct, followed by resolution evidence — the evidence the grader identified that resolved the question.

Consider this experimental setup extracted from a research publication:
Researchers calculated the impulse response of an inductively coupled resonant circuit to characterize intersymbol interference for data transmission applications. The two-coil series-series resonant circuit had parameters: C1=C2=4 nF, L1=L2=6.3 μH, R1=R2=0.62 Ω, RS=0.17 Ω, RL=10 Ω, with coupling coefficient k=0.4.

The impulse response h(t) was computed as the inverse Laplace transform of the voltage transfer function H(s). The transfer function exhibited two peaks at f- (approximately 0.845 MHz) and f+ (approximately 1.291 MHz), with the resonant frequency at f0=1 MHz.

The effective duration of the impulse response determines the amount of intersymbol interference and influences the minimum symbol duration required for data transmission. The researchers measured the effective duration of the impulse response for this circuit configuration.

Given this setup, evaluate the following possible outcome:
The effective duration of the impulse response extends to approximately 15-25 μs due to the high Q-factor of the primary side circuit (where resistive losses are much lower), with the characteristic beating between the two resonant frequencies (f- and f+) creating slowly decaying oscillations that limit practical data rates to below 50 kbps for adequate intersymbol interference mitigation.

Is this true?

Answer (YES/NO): NO